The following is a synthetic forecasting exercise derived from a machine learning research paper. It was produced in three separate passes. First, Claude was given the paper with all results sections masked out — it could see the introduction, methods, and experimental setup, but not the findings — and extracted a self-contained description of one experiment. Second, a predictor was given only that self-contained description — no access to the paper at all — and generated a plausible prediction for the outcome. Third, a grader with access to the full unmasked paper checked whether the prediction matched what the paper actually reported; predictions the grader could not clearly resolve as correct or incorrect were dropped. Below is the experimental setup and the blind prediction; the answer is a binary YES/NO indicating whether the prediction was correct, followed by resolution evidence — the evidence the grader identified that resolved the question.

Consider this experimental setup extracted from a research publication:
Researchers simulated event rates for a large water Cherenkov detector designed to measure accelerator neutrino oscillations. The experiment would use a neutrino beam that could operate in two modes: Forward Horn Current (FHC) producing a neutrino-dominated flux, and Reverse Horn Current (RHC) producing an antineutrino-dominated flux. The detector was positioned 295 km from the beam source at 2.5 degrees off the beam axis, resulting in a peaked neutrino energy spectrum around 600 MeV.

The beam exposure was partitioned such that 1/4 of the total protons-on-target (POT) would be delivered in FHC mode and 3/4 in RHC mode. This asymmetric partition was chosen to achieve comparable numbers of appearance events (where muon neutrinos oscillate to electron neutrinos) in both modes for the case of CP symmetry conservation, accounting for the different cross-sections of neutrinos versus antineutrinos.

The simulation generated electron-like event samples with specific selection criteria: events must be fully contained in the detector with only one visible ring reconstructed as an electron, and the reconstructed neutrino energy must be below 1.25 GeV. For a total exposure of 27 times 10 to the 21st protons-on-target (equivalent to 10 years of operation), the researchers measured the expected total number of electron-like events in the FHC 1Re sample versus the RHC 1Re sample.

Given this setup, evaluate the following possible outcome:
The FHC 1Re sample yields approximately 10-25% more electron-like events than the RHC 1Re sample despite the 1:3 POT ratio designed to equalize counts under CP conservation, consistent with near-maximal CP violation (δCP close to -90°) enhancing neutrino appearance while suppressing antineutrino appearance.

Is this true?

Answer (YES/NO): NO